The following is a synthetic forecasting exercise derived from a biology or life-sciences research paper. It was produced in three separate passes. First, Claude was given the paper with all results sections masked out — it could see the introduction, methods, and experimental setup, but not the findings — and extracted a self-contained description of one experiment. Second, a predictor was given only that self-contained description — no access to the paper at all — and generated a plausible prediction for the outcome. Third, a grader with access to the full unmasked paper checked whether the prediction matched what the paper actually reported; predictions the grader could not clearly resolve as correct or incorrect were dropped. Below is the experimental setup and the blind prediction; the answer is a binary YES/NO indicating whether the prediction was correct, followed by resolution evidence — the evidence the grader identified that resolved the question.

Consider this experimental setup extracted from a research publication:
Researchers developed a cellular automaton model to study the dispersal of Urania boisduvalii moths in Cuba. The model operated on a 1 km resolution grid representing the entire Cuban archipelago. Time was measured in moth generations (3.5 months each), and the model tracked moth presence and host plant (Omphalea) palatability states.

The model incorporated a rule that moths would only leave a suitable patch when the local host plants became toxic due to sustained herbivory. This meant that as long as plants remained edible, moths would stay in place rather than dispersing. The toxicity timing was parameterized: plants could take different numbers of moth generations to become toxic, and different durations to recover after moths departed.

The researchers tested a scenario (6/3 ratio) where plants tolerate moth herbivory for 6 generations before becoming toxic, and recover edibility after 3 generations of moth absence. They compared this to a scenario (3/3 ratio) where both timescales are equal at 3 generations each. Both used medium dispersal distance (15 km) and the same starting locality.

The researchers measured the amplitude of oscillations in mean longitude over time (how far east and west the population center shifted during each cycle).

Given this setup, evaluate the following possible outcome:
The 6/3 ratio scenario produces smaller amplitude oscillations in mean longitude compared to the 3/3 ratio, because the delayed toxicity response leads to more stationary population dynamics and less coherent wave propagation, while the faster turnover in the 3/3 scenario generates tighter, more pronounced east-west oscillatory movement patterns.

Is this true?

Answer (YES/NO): NO